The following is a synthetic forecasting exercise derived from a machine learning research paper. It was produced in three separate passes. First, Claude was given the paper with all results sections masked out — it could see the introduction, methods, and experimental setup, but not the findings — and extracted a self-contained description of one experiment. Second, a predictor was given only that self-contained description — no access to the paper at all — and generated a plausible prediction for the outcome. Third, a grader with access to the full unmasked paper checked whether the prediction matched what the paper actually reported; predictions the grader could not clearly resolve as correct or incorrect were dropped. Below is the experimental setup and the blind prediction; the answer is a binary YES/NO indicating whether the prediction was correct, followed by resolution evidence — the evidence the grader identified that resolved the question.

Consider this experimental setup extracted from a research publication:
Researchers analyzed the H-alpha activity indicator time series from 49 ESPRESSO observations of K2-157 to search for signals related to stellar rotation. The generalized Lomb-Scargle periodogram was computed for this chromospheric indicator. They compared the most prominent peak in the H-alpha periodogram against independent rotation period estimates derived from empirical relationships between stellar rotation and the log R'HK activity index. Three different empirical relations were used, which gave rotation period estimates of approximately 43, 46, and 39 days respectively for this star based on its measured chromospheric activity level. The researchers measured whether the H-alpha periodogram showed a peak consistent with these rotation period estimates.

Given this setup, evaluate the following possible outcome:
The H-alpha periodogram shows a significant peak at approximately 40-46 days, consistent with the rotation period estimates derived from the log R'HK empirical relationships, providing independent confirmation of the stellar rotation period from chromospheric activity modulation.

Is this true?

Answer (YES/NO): NO